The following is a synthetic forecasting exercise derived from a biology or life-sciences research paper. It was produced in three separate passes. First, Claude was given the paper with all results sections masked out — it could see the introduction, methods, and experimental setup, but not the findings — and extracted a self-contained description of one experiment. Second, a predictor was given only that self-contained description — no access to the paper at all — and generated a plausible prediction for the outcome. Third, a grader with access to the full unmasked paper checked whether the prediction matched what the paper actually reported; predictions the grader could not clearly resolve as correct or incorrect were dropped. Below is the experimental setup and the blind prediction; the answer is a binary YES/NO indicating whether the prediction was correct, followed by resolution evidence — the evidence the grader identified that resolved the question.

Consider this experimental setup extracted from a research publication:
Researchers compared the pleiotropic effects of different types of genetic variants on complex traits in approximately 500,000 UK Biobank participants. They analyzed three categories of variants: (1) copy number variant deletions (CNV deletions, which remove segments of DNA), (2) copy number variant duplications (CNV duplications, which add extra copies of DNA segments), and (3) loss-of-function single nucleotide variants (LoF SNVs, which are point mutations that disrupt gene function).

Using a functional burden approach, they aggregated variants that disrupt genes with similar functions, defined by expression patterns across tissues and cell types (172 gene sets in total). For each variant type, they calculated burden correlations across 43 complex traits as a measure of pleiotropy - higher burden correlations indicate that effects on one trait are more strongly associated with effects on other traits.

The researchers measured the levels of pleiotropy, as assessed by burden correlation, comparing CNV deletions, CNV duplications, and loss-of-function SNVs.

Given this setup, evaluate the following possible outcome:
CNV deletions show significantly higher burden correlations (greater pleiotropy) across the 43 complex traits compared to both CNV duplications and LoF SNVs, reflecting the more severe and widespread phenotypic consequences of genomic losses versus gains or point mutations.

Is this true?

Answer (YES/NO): NO